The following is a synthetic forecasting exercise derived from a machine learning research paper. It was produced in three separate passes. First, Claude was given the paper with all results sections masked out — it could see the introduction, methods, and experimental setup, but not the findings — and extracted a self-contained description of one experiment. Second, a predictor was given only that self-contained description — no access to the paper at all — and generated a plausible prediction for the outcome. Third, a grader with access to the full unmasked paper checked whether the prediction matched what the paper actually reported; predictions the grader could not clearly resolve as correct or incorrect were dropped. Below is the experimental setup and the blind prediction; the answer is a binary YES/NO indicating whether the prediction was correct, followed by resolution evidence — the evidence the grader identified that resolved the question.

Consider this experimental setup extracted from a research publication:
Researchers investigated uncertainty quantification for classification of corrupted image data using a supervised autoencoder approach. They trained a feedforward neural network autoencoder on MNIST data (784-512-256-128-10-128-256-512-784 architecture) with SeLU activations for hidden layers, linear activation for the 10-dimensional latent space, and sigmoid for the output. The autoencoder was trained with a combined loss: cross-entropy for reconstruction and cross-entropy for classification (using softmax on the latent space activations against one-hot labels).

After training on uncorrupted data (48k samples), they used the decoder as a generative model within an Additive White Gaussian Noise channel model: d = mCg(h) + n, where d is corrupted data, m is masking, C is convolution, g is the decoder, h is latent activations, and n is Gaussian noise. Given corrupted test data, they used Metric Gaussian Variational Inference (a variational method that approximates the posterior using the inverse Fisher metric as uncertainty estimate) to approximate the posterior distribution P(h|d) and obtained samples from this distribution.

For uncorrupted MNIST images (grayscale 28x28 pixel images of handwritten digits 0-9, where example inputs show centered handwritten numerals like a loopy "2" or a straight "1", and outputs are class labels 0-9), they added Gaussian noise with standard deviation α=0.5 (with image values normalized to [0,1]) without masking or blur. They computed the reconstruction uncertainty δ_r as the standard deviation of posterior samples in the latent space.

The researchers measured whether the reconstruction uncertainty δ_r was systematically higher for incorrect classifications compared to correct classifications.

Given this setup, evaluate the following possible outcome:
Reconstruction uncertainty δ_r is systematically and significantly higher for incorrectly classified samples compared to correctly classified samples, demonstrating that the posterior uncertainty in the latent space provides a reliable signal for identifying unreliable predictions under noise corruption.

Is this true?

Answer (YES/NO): NO